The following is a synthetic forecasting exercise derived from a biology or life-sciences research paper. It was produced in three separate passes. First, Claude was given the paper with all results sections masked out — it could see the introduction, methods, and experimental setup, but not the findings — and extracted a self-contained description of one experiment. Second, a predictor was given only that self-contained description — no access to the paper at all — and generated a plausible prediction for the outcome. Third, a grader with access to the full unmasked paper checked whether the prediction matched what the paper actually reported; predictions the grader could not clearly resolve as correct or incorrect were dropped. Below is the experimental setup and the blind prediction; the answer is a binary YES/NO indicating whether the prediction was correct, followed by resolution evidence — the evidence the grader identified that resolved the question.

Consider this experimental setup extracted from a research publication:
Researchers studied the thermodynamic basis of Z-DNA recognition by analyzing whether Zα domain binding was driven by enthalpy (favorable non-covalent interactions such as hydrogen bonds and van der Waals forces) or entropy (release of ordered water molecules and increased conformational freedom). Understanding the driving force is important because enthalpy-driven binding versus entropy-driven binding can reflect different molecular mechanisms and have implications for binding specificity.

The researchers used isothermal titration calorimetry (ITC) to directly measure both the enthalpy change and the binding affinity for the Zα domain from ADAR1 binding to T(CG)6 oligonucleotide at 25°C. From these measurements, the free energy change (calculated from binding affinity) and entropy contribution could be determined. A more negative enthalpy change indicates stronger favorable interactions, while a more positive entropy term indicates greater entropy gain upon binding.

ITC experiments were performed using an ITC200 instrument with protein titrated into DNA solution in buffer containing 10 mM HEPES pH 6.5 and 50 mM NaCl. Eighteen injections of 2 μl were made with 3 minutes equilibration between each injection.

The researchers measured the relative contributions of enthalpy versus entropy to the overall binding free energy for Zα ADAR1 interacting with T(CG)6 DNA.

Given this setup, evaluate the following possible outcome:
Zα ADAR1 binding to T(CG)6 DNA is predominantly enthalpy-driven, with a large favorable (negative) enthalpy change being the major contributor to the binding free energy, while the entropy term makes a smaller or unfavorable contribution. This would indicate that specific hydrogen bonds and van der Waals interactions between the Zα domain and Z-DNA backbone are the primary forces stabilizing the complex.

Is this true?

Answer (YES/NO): NO